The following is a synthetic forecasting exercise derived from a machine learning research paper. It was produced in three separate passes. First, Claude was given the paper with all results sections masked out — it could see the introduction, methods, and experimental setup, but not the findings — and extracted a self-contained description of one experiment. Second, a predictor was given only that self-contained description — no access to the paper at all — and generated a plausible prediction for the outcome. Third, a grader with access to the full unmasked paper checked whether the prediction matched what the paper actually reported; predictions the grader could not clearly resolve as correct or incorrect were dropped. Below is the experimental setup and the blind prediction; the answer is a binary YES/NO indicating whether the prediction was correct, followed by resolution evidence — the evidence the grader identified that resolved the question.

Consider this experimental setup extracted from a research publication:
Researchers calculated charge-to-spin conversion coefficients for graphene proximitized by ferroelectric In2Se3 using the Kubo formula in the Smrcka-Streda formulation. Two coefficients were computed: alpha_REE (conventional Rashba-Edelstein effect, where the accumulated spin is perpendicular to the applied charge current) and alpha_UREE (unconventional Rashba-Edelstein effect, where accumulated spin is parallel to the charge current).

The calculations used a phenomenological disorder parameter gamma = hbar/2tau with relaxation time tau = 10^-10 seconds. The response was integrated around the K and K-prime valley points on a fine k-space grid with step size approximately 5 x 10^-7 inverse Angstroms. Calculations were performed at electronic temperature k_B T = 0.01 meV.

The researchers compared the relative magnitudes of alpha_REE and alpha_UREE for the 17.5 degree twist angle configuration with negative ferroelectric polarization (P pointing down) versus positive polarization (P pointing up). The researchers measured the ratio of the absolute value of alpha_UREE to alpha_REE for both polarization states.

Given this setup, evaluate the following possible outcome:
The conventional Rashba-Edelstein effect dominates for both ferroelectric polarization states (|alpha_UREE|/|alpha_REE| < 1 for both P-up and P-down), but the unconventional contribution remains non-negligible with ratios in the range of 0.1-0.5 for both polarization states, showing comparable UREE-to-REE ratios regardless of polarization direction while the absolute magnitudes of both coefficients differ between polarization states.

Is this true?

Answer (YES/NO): NO